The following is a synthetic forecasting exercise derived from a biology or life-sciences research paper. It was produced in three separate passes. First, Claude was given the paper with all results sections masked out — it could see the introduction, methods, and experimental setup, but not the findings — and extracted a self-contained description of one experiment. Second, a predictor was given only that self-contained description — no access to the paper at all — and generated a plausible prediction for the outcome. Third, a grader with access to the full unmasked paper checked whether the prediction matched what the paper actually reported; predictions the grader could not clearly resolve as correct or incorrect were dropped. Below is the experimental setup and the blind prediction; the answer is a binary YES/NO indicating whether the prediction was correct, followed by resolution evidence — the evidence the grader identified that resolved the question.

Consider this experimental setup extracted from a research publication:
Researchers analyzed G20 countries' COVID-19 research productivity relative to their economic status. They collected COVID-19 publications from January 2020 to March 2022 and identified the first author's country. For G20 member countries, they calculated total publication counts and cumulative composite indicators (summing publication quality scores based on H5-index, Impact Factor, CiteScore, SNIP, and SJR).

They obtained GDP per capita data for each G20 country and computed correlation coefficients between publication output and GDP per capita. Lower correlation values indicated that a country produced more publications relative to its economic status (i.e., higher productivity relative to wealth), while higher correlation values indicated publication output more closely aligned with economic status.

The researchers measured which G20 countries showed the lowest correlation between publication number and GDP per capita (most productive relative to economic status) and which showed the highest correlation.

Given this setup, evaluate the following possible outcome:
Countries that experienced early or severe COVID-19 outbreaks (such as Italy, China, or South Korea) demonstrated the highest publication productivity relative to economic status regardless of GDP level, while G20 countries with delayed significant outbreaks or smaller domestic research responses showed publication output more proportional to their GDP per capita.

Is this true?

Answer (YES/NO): NO